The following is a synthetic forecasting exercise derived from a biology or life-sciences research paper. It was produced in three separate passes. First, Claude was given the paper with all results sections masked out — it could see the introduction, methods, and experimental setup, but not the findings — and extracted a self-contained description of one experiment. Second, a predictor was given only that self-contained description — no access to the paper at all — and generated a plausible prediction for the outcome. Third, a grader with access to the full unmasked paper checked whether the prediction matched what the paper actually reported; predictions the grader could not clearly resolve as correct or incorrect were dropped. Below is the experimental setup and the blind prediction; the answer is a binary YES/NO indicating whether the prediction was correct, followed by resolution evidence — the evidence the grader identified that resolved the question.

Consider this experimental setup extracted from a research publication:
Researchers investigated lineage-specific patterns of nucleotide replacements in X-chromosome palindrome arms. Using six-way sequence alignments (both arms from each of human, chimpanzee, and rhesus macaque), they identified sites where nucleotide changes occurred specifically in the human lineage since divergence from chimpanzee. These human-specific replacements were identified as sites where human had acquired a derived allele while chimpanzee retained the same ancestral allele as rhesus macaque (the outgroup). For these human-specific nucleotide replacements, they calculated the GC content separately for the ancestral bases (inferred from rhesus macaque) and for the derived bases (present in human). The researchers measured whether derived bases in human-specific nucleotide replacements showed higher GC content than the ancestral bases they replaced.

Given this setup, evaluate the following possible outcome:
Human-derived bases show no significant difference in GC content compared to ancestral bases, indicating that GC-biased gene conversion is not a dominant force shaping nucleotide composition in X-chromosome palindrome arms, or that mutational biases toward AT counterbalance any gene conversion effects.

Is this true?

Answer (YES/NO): NO